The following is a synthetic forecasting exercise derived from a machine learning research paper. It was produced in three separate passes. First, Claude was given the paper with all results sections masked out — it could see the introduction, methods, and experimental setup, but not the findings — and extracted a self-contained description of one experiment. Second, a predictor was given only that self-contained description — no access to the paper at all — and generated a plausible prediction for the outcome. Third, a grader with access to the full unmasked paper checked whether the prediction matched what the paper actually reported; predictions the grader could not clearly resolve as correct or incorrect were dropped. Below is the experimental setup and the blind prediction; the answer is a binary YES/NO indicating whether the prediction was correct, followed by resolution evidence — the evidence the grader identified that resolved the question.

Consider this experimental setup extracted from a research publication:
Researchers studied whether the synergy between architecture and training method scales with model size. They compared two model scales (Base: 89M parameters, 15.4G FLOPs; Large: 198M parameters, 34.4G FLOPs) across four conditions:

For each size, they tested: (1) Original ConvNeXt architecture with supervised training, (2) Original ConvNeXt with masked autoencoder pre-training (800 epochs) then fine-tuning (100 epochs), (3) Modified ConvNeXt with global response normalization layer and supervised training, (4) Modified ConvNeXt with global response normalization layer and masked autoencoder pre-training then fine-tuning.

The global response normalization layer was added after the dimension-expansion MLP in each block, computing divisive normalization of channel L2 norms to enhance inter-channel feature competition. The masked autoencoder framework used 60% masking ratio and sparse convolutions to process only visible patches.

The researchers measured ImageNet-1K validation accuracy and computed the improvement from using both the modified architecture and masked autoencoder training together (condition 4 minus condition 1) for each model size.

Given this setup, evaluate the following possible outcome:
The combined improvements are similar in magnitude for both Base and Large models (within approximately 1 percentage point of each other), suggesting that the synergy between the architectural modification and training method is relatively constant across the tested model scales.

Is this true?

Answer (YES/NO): NO